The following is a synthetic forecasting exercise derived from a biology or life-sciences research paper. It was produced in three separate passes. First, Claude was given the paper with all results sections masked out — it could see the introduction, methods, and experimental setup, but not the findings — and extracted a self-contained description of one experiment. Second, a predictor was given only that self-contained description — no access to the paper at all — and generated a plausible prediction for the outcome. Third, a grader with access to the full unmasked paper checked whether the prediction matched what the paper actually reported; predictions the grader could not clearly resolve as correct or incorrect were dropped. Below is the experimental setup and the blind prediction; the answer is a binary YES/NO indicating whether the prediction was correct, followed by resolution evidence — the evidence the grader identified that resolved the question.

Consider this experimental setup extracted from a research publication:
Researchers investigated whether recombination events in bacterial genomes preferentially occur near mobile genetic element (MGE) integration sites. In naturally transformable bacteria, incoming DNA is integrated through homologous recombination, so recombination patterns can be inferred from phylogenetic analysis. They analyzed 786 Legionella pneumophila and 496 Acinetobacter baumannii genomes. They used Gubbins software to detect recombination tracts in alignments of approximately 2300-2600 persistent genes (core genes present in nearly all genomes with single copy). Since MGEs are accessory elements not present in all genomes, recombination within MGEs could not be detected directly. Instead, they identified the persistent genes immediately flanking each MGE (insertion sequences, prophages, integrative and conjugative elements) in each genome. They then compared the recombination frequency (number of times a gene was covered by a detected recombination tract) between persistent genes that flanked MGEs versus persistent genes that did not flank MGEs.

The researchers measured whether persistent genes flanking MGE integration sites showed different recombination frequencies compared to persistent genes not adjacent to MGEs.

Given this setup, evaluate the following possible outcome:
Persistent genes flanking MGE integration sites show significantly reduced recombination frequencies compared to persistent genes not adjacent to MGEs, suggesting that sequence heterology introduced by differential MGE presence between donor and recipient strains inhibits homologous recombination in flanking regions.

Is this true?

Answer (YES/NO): NO